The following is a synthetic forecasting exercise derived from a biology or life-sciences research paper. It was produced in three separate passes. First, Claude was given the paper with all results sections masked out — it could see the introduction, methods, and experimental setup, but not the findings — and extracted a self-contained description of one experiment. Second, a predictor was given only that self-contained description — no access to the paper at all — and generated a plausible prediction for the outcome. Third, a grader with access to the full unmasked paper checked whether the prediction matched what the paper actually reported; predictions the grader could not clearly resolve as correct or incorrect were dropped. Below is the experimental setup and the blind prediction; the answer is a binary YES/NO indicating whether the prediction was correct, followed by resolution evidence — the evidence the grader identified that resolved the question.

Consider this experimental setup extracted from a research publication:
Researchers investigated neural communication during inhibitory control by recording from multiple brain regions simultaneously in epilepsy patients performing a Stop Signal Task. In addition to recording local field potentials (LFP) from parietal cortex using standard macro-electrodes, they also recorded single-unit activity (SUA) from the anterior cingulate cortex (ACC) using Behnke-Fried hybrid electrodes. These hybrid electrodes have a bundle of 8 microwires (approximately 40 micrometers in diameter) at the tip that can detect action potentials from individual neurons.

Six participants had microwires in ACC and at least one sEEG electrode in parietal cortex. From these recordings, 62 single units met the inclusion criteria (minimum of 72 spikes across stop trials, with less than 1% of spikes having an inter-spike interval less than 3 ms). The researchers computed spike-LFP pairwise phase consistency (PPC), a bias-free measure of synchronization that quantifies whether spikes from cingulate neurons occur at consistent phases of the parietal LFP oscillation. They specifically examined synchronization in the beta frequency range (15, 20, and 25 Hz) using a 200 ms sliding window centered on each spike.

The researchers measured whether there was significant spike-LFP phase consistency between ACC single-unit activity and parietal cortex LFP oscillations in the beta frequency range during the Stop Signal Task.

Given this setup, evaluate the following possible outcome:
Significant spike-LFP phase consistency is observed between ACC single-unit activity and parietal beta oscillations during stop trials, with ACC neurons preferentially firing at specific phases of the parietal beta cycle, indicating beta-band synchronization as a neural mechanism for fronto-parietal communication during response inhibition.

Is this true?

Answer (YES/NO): NO